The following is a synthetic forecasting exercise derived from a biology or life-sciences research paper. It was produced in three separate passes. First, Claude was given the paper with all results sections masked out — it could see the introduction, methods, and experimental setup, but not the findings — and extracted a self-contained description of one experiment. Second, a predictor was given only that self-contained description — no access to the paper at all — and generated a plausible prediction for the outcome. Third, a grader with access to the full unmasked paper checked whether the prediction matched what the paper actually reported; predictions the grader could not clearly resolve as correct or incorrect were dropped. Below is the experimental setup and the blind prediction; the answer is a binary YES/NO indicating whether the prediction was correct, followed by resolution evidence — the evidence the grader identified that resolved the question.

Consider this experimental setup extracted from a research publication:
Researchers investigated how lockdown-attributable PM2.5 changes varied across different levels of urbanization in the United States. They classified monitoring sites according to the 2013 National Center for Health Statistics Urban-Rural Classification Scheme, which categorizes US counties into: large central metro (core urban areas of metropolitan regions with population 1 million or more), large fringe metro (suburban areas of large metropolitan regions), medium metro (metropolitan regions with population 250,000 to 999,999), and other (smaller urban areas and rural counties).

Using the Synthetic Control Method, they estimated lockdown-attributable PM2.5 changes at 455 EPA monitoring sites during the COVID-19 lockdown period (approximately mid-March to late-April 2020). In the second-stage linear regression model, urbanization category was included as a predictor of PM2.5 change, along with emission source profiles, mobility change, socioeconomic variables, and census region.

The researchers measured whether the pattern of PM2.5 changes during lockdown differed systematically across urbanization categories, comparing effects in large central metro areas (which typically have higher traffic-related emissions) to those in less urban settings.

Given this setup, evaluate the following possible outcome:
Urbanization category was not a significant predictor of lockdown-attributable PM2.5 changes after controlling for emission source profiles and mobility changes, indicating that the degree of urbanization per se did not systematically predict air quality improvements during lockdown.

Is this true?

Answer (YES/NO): NO